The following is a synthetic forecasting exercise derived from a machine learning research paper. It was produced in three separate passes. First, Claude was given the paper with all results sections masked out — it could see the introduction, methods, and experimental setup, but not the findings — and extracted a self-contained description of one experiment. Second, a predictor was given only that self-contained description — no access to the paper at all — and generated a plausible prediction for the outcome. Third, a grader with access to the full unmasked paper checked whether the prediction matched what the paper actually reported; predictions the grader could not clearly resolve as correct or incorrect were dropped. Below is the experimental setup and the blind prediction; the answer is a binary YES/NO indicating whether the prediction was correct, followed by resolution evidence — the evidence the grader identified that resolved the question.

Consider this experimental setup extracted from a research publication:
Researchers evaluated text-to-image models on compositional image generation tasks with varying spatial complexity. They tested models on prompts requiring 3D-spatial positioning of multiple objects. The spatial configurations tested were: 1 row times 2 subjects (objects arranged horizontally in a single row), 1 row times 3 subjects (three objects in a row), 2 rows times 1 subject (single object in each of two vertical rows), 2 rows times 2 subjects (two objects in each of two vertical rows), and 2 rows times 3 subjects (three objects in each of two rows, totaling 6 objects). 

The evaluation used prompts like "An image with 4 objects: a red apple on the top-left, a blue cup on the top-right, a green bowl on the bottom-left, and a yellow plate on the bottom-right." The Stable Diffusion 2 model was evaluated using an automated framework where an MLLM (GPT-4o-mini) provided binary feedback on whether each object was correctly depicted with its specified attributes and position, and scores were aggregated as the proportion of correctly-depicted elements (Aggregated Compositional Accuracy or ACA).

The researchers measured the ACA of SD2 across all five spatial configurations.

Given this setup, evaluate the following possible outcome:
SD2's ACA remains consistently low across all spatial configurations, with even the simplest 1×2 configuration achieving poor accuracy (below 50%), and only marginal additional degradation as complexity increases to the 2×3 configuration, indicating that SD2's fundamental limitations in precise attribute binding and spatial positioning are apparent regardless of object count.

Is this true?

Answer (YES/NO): NO